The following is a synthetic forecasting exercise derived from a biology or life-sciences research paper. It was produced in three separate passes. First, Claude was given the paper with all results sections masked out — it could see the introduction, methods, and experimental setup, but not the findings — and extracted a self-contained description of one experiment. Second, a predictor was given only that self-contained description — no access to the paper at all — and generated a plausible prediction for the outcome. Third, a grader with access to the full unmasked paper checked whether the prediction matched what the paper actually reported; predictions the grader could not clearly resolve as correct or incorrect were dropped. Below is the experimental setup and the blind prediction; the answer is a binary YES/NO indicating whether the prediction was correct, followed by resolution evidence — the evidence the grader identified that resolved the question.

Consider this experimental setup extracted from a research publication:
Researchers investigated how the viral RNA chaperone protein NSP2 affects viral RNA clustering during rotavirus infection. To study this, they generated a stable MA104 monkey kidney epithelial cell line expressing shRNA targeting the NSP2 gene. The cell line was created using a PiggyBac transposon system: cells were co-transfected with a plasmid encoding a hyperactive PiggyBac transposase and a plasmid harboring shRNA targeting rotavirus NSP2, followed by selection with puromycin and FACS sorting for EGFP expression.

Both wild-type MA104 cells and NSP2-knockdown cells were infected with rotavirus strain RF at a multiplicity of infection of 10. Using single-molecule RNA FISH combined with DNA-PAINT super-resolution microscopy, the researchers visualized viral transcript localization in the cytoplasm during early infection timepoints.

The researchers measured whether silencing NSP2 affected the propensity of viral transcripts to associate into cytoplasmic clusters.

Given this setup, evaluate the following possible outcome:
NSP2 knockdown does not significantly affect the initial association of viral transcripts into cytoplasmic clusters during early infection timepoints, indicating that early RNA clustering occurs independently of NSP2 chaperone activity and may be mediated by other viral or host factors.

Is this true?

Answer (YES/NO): NO